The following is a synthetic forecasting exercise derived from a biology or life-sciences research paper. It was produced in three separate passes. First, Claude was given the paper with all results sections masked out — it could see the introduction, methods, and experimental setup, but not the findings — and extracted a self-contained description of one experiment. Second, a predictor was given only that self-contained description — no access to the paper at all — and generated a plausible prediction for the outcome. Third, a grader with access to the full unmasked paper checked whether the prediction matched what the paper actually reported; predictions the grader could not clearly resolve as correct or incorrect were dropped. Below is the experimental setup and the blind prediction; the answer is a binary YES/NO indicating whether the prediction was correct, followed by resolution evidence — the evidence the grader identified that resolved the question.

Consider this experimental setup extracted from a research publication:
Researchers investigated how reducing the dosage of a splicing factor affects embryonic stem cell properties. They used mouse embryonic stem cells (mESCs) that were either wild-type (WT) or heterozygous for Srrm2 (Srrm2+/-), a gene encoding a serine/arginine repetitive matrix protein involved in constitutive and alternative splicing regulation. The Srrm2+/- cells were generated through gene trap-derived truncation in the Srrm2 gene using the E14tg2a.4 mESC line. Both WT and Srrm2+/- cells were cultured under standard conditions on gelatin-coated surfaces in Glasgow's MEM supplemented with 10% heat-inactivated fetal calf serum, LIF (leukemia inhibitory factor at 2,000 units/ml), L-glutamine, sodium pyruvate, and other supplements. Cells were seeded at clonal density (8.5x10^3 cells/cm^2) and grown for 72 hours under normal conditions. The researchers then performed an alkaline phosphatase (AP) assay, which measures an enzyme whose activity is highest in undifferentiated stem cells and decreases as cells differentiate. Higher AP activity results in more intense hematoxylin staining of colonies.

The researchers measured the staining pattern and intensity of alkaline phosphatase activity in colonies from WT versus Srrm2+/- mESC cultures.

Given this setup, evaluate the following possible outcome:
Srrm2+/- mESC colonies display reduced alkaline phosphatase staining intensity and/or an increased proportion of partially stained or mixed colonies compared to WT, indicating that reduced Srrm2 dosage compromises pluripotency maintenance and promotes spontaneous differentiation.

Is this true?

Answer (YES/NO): YES